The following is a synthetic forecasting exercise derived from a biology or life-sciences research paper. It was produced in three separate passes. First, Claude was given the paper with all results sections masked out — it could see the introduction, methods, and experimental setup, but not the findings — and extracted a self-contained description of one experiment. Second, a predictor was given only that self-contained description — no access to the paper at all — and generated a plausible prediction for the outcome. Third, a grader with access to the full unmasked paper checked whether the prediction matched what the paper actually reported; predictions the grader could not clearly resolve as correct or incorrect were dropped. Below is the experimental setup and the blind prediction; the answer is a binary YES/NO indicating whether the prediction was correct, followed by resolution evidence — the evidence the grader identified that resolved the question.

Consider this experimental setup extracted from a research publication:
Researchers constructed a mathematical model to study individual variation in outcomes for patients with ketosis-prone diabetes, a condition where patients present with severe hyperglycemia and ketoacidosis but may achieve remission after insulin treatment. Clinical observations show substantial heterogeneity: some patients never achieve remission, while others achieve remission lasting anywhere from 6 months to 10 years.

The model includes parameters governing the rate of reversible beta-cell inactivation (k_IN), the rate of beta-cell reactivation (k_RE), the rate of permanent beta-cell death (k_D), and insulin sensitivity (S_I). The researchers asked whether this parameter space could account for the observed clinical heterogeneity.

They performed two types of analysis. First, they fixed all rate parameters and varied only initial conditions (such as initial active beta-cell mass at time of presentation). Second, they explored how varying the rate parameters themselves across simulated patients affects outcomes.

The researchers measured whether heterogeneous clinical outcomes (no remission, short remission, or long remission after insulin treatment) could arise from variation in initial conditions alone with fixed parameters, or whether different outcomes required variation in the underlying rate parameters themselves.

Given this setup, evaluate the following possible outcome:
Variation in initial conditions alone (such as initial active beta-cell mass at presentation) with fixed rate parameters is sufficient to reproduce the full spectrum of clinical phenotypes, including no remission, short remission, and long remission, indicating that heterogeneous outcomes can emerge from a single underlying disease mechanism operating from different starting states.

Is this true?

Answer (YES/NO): NO